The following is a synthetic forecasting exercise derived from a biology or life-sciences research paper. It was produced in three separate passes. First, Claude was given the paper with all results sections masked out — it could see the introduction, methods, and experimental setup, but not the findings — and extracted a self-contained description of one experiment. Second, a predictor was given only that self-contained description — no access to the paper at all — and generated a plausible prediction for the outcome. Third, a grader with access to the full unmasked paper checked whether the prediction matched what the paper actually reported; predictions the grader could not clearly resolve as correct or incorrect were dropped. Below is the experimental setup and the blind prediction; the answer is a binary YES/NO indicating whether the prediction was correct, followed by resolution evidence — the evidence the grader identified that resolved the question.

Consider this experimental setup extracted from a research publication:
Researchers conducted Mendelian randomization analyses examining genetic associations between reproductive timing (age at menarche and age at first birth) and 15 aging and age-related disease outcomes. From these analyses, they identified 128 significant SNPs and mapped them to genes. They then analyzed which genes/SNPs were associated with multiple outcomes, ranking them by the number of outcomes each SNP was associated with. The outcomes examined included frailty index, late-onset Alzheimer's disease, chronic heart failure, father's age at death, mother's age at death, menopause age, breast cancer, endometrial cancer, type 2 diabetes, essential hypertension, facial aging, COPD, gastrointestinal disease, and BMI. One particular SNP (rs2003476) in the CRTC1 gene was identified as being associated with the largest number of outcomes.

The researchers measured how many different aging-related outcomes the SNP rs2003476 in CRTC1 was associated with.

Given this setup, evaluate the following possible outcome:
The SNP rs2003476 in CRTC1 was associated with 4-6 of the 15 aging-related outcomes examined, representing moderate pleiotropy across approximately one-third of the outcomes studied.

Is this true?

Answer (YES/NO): NO